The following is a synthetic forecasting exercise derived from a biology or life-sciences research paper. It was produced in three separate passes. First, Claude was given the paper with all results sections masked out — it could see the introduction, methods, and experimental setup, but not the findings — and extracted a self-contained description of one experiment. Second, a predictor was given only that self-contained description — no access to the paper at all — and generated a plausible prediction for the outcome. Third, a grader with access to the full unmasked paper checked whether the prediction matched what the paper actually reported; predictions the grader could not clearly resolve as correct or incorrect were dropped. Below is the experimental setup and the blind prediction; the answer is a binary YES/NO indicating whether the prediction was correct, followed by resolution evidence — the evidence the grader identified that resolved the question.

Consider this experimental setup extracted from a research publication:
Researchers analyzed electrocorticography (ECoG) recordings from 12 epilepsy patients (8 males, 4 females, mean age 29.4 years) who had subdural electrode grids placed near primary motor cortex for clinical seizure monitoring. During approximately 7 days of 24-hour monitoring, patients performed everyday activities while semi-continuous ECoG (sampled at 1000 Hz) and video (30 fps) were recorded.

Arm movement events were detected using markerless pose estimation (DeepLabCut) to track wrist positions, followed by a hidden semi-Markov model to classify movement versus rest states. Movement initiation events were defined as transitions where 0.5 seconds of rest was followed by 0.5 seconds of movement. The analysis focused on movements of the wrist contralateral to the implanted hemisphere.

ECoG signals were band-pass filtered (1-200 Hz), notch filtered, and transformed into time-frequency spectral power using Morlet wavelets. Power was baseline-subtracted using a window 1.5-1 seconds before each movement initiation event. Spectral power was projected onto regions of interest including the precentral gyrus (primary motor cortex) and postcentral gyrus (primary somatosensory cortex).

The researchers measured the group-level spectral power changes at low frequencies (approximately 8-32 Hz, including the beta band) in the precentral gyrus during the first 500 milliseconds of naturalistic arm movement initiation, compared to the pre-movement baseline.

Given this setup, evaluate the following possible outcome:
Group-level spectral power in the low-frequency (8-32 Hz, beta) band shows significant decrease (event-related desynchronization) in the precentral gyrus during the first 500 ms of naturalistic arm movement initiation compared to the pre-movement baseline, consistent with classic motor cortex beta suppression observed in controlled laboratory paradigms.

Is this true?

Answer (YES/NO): YES